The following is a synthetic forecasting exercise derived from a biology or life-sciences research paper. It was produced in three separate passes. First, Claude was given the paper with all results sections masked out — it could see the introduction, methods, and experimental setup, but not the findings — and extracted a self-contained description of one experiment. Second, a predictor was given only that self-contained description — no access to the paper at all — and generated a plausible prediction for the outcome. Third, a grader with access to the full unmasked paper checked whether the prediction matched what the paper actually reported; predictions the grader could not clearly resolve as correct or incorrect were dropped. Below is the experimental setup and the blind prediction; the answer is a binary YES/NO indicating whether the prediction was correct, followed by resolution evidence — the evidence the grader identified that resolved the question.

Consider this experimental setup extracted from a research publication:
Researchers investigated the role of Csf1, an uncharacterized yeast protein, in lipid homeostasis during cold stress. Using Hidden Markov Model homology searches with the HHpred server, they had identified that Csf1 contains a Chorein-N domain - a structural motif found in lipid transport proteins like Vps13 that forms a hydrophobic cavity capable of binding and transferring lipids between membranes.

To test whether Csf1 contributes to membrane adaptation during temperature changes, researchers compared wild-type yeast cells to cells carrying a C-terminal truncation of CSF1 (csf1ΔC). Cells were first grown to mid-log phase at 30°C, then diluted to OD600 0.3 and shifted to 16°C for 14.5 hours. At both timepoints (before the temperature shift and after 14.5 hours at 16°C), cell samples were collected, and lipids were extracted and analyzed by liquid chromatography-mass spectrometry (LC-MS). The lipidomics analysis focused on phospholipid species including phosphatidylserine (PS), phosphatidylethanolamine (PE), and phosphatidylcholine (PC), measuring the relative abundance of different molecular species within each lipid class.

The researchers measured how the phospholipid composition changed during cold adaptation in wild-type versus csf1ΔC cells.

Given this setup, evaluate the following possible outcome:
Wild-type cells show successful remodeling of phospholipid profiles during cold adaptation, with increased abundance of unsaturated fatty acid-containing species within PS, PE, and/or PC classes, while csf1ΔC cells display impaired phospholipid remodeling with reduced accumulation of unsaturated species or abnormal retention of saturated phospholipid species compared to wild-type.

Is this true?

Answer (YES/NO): YES